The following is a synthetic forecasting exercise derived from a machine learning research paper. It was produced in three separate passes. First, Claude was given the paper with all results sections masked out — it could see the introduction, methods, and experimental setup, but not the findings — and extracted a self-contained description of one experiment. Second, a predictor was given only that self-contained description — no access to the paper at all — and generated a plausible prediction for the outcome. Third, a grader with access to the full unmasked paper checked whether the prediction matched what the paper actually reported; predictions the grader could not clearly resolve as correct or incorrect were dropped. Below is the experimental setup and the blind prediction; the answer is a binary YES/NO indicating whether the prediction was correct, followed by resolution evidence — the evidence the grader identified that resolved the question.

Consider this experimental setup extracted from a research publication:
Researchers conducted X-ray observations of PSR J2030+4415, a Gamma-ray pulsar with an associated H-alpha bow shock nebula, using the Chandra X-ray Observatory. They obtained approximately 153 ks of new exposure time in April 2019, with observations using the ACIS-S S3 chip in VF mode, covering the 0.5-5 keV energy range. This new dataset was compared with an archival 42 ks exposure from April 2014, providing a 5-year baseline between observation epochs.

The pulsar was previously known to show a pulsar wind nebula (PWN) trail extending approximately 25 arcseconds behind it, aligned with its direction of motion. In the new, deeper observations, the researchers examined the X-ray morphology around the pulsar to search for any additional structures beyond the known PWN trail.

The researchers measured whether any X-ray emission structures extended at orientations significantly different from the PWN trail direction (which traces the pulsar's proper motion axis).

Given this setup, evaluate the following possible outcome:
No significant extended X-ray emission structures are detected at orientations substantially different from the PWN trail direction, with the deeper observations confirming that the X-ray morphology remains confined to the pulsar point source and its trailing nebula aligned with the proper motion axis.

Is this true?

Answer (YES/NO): NO